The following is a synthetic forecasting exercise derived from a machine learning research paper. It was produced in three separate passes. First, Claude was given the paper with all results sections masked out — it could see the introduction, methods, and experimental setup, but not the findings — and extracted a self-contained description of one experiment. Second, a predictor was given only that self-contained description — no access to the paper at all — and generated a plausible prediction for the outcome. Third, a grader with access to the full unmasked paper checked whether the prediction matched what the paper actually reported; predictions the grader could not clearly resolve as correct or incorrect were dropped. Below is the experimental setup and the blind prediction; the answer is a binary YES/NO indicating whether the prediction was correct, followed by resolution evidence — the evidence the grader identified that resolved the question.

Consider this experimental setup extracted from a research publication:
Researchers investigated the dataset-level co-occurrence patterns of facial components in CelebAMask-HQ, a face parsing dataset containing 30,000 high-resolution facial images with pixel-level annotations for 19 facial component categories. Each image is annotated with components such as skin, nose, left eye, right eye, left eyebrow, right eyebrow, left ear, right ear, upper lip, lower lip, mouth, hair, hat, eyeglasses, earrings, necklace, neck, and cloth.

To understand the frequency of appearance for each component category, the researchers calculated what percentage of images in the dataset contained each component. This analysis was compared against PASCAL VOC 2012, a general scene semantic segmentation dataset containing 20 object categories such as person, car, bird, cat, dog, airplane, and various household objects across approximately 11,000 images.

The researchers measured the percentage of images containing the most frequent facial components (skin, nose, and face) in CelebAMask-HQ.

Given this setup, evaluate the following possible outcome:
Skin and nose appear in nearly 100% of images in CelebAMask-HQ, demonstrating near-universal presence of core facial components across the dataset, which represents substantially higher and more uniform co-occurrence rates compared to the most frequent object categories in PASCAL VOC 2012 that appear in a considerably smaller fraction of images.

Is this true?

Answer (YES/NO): YES